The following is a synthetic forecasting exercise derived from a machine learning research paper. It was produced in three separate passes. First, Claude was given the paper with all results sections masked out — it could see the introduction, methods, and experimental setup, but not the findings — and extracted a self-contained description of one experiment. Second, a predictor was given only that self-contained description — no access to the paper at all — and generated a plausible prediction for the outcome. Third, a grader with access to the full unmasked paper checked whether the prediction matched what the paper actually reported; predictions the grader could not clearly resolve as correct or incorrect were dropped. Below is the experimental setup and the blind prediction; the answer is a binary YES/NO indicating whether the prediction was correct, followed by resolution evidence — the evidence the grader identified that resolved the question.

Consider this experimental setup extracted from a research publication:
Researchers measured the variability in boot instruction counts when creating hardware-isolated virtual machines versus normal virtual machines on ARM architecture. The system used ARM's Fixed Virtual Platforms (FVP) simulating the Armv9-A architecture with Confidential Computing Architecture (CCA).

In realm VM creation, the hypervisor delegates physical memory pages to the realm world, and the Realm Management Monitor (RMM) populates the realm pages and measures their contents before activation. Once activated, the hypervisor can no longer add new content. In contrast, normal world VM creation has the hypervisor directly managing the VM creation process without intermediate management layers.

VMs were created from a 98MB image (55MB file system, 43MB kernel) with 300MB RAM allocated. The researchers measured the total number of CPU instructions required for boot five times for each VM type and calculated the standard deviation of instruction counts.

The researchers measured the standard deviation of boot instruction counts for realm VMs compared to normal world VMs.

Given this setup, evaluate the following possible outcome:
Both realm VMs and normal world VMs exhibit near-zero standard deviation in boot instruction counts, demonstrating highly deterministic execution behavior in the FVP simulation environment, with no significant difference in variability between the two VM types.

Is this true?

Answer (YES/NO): NO